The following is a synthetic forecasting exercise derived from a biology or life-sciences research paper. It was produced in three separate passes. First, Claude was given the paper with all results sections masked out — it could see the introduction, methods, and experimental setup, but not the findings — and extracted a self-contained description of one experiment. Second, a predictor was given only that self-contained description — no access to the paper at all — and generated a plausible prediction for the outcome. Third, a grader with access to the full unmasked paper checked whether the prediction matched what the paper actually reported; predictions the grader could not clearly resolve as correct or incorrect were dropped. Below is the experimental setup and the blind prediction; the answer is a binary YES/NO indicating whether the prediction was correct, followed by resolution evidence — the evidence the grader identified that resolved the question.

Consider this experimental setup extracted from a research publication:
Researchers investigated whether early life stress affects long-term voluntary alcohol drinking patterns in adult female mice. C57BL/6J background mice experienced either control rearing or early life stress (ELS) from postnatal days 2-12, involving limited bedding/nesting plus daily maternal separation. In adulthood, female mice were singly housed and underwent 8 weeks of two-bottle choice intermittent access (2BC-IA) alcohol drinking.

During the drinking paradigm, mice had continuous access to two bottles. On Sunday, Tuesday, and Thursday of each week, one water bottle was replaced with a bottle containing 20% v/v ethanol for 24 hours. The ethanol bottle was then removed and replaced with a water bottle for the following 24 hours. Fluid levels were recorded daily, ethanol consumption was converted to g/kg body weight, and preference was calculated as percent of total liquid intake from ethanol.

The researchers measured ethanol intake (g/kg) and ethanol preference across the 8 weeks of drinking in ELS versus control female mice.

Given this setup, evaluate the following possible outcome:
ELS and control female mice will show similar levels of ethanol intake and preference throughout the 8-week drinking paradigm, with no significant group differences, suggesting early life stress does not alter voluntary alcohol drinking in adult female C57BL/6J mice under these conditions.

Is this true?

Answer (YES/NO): NO